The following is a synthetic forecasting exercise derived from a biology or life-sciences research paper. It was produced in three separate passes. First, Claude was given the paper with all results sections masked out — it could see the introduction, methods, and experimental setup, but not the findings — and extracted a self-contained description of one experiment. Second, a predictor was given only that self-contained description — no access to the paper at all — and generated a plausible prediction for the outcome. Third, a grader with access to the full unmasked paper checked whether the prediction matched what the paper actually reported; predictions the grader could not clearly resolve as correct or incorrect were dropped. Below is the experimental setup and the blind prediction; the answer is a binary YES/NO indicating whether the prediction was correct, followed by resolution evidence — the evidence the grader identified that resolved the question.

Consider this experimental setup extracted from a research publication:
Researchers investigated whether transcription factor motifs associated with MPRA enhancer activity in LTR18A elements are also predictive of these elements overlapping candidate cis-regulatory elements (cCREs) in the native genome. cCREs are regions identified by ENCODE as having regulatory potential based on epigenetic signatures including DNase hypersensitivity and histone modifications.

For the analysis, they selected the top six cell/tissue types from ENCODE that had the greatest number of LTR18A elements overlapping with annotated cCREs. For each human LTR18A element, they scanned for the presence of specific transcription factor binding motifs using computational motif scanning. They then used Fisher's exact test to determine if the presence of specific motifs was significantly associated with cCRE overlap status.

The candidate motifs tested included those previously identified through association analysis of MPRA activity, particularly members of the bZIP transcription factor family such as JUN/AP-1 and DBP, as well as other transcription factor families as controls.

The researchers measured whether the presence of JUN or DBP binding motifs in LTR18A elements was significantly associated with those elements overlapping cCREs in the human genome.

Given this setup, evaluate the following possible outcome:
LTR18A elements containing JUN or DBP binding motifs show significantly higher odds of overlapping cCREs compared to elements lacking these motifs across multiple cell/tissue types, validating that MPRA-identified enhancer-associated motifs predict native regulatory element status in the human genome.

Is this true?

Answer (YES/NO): NO